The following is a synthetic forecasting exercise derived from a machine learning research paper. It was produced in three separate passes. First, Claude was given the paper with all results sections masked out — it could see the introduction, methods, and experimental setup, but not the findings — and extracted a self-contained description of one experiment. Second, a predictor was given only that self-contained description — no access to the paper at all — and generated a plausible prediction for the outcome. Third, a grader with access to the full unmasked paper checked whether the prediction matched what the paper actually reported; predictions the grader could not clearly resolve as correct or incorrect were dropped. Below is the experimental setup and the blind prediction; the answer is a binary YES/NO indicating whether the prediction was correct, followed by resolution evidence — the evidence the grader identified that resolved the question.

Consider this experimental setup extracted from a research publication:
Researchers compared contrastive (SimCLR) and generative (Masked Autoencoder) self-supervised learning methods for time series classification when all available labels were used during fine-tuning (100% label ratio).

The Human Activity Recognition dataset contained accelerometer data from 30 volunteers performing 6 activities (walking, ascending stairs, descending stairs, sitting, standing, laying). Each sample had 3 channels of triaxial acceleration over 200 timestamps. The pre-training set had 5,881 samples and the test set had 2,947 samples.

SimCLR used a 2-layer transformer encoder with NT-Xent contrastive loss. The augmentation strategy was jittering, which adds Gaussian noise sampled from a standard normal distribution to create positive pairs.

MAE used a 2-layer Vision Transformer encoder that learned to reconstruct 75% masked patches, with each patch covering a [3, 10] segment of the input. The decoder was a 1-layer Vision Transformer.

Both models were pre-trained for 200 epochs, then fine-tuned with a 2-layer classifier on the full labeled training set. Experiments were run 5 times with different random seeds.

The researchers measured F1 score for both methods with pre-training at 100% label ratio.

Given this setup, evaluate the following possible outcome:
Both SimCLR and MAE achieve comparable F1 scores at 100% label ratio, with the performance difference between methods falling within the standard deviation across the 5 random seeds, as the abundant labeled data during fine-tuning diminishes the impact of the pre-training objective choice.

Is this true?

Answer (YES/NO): NO